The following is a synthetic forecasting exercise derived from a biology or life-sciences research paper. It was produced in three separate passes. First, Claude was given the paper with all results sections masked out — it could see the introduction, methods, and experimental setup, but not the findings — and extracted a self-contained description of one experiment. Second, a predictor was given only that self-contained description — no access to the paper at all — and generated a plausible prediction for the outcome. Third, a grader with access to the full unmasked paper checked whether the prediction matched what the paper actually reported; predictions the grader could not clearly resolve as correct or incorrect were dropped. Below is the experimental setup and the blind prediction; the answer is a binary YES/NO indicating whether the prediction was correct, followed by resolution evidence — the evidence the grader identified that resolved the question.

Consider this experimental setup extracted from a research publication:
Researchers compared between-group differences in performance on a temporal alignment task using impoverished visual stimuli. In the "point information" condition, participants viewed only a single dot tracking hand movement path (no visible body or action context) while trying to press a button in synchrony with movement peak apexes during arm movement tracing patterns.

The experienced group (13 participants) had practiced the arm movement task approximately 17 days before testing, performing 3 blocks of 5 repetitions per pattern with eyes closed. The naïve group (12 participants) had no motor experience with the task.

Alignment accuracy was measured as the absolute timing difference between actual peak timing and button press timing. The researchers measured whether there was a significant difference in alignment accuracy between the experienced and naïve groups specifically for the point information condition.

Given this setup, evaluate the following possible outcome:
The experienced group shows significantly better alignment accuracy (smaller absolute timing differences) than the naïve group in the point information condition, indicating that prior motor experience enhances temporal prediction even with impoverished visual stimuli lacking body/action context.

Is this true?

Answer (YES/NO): NO